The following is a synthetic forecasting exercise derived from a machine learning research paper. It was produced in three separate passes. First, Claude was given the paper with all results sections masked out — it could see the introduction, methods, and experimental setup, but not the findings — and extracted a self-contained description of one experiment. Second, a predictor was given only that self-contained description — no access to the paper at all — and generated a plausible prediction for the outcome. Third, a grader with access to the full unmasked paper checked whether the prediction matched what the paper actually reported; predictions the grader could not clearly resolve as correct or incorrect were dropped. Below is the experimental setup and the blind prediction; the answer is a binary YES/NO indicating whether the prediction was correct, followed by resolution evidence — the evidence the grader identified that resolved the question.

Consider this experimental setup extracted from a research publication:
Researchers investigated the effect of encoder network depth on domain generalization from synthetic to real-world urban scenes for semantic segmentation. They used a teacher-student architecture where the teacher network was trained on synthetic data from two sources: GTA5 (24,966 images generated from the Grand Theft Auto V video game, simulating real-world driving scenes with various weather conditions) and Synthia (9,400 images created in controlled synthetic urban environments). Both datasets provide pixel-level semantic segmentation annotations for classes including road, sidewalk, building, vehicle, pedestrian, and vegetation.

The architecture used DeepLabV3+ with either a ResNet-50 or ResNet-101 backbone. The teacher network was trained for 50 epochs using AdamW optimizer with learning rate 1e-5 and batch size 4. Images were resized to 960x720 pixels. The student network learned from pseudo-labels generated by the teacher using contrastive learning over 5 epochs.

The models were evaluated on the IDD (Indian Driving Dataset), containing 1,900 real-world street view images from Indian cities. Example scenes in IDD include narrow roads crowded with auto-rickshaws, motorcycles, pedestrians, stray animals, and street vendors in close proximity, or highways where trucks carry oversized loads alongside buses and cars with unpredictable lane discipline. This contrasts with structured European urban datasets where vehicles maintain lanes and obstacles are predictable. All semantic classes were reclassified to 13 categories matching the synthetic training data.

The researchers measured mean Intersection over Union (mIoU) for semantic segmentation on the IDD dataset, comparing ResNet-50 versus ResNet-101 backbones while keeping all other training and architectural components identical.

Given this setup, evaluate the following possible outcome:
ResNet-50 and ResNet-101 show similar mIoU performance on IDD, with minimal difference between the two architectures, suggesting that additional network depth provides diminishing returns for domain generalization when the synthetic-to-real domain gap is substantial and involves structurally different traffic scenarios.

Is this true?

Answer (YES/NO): NO